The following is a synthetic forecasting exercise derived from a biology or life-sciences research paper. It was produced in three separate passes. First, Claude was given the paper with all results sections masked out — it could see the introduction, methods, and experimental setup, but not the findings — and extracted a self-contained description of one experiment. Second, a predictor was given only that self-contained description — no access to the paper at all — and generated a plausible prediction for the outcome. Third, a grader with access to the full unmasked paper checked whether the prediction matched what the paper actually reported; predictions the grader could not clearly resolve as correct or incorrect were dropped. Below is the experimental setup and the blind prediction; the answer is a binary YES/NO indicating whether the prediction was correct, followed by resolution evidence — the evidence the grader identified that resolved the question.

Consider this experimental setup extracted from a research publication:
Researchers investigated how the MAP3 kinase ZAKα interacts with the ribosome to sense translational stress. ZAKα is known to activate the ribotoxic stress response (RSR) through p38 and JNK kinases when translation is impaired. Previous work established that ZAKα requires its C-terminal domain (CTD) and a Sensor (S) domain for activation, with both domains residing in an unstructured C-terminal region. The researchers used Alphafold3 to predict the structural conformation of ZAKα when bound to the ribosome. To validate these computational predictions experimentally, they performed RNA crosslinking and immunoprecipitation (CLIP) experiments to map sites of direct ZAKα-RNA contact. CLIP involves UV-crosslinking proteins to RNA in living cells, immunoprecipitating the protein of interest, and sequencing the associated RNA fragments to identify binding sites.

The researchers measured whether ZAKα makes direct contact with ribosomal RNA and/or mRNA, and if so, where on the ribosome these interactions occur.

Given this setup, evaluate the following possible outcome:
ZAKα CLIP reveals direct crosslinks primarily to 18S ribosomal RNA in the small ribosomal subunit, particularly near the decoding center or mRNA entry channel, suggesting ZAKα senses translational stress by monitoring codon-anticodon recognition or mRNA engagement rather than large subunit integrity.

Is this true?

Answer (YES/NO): NO